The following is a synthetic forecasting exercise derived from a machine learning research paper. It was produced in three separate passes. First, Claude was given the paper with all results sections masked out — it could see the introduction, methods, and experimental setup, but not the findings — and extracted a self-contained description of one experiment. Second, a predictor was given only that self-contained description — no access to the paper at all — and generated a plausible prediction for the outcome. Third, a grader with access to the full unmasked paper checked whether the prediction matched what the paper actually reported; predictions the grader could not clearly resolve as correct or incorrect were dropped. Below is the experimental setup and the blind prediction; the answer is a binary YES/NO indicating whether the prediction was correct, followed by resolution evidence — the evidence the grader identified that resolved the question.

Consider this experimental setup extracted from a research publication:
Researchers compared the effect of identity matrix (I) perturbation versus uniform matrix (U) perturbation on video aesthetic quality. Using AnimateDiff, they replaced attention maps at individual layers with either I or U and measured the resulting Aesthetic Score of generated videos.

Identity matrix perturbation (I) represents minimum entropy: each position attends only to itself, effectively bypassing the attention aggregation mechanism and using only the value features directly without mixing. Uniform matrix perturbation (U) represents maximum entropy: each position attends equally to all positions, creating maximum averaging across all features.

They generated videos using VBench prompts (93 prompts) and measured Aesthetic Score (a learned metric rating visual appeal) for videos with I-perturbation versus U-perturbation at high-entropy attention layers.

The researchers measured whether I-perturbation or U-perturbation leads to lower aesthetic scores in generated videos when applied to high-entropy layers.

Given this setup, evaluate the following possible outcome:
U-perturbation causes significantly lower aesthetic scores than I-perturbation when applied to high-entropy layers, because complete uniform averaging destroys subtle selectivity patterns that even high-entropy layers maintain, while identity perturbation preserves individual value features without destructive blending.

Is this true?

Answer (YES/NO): NO